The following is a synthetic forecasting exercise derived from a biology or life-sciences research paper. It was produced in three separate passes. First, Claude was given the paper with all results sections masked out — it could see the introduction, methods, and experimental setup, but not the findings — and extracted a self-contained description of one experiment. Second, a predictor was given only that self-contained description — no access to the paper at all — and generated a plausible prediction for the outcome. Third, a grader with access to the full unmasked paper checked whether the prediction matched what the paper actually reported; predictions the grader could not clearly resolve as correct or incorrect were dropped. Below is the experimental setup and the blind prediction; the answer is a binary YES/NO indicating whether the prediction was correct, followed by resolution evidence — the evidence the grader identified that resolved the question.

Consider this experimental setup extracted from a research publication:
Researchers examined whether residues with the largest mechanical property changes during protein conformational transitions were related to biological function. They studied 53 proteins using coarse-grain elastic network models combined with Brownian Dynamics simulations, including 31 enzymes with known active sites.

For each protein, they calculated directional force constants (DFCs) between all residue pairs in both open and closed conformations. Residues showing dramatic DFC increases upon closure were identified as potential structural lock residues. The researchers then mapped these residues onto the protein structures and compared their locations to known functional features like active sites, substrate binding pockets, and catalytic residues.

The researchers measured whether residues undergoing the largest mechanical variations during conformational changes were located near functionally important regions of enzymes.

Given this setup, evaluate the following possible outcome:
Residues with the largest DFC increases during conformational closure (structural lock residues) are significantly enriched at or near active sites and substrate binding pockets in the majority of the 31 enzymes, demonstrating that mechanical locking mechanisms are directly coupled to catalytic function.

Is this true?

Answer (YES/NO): NO